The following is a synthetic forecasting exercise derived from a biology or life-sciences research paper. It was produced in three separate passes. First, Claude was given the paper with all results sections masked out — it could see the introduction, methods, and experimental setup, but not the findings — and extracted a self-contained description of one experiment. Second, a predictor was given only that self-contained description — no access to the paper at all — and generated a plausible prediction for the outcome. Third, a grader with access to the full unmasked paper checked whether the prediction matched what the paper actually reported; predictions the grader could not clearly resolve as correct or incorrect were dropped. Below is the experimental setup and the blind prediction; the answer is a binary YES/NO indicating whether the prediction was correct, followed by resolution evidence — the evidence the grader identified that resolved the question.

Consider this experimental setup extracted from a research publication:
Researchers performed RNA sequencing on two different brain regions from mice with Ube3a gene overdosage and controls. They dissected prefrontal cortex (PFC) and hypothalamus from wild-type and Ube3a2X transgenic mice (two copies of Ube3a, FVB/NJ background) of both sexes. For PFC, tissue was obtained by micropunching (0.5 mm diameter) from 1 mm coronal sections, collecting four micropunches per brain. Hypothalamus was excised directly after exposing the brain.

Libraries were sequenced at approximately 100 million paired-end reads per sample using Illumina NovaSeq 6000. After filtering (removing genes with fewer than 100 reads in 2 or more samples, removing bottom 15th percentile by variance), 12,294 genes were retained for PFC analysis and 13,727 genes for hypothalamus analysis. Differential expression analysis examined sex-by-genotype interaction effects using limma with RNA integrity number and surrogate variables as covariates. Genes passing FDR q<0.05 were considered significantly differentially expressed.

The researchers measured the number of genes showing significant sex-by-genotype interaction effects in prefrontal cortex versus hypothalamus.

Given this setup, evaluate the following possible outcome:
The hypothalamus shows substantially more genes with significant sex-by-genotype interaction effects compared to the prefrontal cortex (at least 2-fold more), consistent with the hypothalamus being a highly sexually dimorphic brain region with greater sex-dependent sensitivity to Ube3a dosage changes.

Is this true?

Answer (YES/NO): NO